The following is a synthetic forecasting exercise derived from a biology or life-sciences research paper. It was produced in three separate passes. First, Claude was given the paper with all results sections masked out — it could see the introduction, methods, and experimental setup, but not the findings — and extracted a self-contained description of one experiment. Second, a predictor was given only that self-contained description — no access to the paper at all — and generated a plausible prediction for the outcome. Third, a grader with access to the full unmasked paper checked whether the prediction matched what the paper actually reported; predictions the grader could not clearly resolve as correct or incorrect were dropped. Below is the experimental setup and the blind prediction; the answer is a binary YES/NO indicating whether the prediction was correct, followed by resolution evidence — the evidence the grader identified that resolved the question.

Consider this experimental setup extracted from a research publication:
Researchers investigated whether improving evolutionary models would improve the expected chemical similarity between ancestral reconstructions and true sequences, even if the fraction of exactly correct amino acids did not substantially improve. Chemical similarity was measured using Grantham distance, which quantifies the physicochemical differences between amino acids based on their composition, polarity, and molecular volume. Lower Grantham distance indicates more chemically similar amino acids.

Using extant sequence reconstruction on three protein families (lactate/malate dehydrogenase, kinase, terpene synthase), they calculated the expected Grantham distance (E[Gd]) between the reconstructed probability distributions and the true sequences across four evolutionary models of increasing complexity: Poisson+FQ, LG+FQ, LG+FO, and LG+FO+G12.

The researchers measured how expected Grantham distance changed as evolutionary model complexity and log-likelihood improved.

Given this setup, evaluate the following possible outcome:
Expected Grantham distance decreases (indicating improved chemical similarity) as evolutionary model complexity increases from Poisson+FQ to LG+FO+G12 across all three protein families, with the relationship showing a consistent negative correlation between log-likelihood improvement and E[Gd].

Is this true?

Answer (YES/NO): YES